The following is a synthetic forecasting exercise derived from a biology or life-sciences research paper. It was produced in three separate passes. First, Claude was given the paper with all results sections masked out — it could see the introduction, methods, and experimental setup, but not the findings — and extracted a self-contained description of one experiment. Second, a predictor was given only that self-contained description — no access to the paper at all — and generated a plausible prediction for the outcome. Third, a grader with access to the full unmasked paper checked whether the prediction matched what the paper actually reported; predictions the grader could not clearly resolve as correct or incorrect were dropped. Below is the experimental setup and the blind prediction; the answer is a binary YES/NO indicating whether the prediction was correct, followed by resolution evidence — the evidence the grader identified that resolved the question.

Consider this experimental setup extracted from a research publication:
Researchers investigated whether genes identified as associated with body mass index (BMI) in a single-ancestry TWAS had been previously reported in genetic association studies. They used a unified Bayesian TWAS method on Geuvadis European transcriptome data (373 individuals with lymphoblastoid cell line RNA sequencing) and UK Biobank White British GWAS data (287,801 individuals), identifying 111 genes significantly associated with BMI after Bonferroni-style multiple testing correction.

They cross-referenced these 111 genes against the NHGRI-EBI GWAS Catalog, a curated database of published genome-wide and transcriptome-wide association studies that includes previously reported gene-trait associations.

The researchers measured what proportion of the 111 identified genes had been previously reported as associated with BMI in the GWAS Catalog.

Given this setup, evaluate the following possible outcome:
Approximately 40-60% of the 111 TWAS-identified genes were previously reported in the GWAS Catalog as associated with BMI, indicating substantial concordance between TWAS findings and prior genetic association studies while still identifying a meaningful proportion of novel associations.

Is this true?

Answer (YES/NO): YES